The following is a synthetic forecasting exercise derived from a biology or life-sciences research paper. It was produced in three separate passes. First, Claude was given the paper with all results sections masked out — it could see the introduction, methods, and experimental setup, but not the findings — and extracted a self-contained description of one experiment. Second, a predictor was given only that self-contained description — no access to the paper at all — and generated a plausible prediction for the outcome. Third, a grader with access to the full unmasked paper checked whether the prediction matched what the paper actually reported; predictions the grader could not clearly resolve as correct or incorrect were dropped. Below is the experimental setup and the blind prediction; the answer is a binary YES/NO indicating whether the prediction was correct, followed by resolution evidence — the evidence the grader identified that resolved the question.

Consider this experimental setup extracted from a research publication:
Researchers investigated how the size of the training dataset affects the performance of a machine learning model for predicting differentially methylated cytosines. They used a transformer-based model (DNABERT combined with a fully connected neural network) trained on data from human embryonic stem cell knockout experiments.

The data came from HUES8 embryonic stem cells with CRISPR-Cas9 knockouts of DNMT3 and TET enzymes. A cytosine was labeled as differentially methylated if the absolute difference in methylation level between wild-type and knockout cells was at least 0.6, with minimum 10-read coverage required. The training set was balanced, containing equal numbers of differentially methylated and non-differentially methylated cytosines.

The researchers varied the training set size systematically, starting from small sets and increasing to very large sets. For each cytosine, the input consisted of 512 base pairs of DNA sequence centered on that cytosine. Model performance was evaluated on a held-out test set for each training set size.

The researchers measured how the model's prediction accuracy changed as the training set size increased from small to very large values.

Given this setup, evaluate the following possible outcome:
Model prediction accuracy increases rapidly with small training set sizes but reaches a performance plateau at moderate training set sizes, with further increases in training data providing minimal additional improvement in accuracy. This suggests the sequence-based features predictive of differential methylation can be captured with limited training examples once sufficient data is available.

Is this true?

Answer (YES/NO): YES